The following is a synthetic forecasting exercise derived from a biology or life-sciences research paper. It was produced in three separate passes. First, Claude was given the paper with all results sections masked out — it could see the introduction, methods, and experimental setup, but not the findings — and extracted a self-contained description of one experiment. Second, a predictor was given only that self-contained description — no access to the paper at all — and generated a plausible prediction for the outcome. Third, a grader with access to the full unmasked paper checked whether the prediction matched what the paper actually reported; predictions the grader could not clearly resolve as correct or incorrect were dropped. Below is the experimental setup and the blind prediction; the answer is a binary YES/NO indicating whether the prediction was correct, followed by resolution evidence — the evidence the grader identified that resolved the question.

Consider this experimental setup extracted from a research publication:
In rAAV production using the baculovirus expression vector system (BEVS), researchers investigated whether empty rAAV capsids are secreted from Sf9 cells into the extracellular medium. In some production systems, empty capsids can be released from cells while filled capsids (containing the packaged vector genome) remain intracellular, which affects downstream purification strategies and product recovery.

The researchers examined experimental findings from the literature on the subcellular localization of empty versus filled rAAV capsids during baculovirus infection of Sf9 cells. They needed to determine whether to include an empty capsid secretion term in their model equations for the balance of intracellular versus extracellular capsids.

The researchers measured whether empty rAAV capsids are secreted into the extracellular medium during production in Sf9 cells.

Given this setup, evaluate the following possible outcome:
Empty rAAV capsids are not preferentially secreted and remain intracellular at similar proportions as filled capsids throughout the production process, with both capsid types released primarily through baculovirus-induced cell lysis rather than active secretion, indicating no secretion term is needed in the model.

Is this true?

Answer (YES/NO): YES